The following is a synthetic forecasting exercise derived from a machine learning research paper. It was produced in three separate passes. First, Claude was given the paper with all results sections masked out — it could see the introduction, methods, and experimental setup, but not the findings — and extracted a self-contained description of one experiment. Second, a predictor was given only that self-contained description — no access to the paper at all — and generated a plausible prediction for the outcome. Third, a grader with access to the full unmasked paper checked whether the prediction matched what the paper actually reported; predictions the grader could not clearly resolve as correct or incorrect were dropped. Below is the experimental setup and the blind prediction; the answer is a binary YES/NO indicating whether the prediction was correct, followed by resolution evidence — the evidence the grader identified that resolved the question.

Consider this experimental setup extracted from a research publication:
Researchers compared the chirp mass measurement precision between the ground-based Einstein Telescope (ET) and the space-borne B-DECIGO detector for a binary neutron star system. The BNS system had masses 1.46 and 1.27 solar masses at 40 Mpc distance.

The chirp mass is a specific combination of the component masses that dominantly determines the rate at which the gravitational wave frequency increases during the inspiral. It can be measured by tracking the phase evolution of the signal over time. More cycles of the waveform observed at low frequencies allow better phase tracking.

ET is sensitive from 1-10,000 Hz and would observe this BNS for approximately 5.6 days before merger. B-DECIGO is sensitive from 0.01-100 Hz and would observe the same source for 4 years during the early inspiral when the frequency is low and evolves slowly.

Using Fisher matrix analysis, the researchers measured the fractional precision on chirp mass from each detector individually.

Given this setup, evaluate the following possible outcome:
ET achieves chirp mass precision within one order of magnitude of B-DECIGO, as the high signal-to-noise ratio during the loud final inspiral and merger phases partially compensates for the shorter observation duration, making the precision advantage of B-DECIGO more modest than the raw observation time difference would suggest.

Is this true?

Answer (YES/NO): NO